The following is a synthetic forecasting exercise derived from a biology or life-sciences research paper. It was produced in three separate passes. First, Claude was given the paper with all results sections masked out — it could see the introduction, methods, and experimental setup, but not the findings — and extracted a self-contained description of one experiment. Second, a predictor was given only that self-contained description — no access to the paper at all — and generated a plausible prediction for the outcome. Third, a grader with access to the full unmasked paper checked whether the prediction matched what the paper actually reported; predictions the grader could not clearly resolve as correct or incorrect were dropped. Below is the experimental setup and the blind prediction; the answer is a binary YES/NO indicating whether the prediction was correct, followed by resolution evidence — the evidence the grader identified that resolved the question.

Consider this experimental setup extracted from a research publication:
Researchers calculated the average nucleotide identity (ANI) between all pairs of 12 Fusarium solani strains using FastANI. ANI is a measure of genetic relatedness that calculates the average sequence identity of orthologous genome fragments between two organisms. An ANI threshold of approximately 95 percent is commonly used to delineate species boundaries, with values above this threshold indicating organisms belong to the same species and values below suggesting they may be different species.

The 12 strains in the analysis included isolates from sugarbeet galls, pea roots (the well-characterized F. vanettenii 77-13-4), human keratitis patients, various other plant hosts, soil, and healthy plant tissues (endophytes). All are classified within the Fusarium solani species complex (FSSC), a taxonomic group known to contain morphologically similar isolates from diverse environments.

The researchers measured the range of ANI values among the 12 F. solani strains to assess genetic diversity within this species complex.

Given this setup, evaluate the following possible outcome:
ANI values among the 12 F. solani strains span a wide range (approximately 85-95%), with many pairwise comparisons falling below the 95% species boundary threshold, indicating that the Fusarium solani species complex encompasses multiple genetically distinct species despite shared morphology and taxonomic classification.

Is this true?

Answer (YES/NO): NO